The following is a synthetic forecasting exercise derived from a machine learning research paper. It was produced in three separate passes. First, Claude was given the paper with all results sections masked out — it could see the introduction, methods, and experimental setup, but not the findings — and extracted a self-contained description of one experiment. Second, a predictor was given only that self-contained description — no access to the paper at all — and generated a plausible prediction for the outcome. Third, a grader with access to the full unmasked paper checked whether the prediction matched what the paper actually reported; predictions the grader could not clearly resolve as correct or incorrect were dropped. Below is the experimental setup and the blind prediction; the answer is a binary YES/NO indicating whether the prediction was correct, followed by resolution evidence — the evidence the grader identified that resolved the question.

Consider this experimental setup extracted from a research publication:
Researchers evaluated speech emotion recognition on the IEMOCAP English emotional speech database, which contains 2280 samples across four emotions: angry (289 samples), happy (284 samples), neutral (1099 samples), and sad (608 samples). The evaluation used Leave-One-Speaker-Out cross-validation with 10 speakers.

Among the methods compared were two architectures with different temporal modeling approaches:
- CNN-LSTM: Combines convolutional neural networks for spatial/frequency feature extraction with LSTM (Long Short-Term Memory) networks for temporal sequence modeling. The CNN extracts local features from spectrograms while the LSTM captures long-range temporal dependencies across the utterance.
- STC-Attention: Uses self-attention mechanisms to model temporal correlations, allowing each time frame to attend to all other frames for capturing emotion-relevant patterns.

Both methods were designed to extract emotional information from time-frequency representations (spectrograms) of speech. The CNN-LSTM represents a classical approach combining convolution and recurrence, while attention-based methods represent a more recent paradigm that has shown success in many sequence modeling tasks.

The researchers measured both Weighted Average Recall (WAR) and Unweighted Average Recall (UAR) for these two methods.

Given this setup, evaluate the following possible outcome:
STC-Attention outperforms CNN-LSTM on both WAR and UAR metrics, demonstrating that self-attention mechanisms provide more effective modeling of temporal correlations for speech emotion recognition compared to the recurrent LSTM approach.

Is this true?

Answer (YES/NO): NO